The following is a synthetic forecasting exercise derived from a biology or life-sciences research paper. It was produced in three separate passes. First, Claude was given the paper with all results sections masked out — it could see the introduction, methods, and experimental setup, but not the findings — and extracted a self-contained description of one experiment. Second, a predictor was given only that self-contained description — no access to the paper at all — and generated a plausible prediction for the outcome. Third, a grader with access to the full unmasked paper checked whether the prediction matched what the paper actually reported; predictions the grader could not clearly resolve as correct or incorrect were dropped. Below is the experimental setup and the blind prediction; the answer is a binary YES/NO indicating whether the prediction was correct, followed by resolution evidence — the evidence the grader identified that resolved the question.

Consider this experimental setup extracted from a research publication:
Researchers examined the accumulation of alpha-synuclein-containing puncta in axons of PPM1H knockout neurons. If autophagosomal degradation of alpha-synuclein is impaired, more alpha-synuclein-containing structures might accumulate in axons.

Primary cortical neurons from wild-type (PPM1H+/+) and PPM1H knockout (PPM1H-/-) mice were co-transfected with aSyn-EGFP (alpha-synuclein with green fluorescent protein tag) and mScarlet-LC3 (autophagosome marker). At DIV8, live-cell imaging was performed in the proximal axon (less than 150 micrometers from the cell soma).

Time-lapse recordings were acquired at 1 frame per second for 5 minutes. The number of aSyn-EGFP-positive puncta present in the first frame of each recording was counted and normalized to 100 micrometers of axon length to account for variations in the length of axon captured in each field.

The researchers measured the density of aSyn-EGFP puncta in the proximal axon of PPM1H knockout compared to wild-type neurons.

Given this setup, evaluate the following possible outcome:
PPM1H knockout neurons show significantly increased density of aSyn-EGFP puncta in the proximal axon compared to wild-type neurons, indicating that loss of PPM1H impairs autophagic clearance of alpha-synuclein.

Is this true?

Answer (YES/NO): YES